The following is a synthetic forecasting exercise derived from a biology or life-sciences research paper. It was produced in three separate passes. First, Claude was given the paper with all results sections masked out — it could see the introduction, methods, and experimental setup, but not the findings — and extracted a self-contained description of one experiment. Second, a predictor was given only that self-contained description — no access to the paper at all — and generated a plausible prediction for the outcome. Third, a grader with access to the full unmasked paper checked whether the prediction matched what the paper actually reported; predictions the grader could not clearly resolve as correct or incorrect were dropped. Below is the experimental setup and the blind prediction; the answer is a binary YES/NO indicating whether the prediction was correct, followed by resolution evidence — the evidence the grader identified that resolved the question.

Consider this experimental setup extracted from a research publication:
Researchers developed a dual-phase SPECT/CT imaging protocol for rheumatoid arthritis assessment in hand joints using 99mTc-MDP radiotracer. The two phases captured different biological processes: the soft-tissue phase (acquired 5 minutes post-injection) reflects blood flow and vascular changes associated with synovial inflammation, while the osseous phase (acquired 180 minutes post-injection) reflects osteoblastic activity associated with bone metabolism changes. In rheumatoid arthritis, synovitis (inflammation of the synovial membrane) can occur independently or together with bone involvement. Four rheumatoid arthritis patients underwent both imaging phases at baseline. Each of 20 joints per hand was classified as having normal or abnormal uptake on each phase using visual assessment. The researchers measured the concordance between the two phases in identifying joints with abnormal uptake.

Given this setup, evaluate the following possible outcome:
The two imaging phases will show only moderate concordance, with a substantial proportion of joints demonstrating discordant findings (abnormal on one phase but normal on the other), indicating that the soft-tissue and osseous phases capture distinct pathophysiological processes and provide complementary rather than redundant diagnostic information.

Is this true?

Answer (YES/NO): YES